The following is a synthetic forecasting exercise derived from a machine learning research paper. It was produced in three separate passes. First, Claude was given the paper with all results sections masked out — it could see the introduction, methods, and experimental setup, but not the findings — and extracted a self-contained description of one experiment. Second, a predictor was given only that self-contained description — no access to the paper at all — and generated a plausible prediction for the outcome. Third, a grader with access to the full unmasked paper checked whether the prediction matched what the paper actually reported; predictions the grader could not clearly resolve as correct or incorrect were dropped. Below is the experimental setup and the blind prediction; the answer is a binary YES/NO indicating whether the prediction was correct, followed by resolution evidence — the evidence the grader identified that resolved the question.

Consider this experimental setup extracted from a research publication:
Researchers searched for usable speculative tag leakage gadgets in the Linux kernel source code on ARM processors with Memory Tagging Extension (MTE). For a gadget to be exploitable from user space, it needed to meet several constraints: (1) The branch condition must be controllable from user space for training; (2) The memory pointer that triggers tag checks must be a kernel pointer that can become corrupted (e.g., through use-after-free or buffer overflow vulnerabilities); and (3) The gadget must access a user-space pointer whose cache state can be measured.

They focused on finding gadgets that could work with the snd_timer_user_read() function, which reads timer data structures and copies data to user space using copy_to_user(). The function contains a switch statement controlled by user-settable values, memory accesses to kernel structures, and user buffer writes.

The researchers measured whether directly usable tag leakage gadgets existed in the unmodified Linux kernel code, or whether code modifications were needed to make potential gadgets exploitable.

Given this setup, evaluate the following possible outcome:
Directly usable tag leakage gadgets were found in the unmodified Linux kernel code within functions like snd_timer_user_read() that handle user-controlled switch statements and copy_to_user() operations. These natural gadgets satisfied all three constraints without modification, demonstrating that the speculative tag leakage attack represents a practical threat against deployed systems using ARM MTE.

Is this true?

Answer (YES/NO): NO